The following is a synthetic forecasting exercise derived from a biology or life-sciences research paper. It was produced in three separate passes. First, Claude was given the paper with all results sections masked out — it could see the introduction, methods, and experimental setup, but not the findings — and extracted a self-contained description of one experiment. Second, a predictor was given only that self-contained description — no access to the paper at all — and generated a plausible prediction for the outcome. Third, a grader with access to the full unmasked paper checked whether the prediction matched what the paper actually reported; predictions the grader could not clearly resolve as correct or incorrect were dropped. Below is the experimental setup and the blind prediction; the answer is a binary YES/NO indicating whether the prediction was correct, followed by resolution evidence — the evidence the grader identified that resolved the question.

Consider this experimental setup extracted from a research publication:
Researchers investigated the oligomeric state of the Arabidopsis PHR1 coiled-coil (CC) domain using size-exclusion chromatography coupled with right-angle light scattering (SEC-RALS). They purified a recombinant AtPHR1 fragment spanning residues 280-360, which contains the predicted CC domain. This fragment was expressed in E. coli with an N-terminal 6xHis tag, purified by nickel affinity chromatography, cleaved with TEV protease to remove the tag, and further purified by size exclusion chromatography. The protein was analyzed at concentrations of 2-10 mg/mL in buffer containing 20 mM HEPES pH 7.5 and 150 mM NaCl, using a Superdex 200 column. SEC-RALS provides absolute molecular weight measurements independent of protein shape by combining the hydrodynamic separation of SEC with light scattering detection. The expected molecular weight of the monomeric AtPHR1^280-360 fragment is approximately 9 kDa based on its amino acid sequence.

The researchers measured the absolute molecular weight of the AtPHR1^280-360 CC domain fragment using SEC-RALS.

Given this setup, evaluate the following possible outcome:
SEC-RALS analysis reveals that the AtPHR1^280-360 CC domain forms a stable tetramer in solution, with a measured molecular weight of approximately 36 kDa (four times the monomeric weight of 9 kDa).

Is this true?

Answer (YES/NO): YES